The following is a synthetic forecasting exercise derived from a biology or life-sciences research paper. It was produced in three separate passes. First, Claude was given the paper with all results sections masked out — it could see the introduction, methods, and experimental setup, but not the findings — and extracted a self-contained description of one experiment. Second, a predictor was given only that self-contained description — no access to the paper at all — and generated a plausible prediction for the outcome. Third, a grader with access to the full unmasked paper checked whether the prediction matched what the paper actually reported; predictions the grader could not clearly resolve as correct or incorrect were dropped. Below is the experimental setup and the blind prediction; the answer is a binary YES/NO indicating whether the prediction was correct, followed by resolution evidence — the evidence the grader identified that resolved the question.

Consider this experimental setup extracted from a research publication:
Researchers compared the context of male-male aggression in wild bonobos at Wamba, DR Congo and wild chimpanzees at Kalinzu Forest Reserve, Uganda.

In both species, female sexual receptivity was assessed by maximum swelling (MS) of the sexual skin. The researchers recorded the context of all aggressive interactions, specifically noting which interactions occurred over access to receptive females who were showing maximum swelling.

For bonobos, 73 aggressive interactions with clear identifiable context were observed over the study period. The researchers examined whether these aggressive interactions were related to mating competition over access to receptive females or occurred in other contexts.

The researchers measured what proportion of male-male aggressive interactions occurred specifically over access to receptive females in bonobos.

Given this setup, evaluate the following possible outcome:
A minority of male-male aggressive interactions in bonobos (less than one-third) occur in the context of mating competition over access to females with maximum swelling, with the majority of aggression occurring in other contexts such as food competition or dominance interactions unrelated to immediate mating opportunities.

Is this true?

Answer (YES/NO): YES